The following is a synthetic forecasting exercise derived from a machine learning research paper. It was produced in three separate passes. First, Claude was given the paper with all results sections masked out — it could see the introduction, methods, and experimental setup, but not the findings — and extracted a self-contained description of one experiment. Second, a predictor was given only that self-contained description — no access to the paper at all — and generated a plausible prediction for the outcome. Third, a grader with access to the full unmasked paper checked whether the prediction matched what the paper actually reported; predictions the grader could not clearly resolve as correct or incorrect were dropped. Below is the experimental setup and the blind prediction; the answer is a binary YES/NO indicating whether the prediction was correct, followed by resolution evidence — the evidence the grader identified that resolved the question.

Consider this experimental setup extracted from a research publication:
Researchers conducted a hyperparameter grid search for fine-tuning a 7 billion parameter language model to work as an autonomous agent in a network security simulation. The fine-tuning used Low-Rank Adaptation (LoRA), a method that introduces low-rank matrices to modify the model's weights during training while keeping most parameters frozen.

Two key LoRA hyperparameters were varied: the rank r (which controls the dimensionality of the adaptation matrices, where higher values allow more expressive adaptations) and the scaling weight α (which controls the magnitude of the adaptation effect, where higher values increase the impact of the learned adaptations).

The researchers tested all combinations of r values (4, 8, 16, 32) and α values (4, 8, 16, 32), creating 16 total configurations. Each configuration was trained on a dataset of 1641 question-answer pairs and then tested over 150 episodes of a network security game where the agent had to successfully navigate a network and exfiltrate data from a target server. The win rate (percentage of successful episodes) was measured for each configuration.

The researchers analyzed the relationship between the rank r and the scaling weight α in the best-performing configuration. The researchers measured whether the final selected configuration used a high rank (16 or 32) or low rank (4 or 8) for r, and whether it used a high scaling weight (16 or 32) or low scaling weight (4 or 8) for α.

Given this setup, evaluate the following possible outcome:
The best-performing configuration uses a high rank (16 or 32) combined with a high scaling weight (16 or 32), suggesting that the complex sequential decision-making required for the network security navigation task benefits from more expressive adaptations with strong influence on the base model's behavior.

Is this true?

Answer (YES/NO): NO